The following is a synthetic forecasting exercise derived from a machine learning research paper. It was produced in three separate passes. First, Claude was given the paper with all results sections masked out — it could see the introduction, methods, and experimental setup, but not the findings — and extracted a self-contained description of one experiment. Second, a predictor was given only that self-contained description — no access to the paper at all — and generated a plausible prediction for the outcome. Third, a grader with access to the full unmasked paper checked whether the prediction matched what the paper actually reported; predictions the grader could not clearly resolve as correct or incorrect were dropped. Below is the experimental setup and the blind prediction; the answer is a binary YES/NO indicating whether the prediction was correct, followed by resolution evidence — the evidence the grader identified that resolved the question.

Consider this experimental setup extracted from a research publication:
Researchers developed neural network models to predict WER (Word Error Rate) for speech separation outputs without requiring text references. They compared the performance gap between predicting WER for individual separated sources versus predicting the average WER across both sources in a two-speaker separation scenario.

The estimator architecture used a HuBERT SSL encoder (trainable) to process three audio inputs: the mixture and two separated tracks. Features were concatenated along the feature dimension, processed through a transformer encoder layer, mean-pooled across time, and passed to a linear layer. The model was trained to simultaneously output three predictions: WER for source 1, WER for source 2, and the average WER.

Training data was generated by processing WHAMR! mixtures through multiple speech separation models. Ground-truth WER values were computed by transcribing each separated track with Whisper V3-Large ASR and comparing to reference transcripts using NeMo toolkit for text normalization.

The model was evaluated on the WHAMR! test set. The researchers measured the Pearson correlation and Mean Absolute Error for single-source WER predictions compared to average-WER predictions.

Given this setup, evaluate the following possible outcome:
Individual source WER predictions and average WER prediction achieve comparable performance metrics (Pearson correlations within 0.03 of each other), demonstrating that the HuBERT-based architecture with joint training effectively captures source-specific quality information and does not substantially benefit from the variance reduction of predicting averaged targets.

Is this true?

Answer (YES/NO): NO